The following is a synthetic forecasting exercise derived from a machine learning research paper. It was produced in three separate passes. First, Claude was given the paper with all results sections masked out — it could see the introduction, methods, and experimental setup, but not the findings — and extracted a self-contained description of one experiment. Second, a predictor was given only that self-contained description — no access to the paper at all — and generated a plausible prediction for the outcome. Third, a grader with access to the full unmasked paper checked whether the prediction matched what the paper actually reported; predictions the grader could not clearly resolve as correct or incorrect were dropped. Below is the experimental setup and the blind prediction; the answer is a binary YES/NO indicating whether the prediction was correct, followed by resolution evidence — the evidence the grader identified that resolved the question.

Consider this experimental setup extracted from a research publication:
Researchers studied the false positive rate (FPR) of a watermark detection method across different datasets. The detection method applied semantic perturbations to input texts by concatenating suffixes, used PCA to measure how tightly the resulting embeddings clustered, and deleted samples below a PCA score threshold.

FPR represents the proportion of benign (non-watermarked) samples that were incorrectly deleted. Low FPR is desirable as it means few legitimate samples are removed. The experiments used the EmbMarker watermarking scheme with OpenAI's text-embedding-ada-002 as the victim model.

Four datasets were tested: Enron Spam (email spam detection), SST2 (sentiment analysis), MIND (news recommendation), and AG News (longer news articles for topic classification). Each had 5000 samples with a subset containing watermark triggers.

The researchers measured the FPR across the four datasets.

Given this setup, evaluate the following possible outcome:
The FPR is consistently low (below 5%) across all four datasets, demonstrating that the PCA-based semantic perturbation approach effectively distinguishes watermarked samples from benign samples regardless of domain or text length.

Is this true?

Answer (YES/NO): NO